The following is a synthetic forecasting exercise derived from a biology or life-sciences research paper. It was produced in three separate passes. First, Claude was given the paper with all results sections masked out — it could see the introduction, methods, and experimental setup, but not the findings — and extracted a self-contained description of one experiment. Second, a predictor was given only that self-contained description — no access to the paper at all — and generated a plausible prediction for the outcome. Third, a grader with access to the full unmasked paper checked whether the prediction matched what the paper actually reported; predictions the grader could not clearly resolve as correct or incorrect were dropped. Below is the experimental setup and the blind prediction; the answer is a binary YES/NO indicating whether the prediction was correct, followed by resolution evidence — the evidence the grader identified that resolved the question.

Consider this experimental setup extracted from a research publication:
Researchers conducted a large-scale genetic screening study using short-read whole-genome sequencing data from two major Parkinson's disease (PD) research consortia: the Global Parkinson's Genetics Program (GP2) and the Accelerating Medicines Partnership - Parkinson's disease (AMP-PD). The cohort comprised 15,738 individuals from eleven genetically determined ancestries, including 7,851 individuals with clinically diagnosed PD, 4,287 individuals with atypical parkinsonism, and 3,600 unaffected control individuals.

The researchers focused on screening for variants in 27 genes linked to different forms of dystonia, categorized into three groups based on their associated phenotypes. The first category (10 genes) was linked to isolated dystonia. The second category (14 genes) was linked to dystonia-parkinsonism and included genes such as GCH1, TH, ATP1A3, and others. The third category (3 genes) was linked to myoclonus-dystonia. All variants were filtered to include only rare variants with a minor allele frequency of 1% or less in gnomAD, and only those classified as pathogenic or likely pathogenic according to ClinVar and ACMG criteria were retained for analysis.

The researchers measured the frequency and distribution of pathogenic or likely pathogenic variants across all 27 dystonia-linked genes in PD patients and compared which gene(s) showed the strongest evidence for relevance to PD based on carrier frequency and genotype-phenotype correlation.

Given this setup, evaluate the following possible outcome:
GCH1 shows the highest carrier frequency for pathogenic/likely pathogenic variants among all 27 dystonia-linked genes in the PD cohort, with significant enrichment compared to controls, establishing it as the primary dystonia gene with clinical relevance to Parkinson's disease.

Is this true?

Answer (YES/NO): YES